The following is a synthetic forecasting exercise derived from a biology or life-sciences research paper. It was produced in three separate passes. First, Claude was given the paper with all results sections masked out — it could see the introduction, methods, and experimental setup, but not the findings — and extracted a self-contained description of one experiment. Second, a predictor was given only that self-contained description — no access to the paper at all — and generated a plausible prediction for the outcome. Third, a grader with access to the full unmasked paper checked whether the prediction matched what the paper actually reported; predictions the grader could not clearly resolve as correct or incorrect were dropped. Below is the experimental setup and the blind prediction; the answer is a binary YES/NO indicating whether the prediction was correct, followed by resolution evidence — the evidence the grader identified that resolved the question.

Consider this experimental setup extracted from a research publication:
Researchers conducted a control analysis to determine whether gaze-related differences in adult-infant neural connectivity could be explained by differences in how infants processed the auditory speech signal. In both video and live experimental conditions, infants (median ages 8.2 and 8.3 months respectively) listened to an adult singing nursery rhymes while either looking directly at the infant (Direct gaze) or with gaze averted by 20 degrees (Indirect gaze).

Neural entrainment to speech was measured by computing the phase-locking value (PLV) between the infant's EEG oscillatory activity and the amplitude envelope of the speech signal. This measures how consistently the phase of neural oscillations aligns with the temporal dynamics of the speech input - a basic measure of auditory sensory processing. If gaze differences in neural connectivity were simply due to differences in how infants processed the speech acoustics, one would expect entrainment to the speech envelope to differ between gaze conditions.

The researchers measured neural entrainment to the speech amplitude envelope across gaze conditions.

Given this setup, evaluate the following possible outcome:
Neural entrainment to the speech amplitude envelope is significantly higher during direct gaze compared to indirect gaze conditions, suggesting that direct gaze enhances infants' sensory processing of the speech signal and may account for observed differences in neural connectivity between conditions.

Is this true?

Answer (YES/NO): NO